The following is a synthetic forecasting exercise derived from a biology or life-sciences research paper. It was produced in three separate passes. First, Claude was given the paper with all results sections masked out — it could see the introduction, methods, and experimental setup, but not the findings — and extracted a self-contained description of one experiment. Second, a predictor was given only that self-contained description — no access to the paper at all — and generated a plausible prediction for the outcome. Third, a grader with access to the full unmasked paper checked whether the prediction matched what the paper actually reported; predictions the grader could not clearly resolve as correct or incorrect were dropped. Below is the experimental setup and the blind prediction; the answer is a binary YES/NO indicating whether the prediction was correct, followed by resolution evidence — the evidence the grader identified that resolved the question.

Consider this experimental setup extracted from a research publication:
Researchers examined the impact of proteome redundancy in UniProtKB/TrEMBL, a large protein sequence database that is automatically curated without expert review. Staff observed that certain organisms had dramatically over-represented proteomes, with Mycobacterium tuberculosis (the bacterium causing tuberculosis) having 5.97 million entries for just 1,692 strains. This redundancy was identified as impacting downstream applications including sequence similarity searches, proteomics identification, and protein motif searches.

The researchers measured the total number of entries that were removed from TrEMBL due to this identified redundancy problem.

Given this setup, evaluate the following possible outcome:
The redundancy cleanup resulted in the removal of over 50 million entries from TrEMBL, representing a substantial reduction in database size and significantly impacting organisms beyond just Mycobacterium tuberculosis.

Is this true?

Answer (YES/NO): NO